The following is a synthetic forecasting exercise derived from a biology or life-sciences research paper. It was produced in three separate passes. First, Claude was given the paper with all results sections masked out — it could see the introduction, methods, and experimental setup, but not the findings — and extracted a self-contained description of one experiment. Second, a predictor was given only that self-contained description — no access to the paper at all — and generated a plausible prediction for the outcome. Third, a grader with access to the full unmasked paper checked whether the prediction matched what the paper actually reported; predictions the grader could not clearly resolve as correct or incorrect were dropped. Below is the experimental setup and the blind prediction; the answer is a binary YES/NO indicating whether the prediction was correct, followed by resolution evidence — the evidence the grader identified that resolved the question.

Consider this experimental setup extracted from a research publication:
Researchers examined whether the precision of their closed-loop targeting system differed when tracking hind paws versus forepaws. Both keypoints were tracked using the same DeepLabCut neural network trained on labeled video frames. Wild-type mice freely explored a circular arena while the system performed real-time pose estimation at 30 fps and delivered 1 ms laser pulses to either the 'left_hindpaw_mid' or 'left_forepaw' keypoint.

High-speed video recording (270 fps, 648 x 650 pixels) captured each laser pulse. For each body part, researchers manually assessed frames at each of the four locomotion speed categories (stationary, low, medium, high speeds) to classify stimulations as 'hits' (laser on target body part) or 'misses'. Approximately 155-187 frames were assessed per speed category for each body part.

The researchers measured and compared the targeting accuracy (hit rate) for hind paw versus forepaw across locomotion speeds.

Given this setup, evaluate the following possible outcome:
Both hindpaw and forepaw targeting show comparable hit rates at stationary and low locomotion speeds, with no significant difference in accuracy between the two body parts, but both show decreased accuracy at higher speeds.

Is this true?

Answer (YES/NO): NO